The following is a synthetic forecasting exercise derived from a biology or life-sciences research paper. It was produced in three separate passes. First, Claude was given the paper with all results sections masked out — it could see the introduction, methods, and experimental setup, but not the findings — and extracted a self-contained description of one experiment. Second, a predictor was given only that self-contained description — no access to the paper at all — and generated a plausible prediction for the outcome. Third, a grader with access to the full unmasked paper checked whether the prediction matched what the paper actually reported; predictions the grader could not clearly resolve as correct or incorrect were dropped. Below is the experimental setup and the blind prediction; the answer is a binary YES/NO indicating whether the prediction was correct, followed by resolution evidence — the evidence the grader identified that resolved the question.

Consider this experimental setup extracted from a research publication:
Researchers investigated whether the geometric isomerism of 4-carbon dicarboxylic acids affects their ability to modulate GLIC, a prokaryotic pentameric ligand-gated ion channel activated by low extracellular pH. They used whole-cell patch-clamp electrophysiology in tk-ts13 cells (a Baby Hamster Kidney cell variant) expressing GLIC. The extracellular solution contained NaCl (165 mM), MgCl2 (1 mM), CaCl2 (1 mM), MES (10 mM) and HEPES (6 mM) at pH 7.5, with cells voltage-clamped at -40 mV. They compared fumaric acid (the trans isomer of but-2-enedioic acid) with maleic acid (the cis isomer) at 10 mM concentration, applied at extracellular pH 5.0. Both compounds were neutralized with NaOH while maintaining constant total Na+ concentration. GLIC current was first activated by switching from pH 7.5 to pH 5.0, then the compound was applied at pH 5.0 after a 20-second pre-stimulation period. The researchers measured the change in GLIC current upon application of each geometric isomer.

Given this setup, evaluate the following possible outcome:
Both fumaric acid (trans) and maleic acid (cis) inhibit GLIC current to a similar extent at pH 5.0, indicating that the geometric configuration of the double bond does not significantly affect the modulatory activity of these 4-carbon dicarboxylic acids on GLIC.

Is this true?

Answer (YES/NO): NO